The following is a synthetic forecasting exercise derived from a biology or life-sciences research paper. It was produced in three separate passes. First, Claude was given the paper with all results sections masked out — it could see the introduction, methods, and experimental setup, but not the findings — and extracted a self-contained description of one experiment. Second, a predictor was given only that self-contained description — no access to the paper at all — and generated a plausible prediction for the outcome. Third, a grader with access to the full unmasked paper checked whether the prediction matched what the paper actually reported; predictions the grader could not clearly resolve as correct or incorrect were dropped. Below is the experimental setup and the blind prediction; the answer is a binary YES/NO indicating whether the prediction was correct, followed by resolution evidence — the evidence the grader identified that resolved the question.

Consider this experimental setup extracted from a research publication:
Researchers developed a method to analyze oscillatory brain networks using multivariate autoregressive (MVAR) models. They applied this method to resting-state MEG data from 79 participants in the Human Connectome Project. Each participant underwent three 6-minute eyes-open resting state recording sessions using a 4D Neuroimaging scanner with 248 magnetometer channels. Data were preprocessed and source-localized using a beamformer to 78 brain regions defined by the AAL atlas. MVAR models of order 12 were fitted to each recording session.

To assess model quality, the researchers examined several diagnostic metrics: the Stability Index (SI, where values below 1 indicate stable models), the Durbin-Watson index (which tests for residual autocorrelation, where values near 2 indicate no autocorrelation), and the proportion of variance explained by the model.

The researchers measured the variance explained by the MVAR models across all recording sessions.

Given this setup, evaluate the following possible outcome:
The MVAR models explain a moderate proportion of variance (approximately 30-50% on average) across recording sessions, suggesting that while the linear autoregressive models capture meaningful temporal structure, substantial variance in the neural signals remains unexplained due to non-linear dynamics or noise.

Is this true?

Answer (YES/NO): NO